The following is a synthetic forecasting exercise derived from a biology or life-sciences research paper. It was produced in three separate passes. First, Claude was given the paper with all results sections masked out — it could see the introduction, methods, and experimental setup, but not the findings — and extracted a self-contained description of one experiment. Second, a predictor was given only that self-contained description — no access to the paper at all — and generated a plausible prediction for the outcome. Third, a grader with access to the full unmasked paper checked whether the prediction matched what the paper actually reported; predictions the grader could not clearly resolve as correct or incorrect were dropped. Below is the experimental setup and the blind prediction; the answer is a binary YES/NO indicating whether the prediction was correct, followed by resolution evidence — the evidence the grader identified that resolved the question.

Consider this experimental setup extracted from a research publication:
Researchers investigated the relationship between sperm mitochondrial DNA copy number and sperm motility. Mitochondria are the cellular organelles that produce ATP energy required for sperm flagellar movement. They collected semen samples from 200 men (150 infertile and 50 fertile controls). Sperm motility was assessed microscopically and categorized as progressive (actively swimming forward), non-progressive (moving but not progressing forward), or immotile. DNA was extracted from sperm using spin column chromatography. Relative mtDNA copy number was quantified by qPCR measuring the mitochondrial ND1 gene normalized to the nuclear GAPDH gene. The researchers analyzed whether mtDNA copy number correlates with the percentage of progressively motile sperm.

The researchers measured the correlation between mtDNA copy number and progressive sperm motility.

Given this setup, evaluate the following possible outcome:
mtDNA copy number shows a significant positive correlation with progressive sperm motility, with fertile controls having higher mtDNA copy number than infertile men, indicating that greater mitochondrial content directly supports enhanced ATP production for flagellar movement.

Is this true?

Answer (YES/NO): NO